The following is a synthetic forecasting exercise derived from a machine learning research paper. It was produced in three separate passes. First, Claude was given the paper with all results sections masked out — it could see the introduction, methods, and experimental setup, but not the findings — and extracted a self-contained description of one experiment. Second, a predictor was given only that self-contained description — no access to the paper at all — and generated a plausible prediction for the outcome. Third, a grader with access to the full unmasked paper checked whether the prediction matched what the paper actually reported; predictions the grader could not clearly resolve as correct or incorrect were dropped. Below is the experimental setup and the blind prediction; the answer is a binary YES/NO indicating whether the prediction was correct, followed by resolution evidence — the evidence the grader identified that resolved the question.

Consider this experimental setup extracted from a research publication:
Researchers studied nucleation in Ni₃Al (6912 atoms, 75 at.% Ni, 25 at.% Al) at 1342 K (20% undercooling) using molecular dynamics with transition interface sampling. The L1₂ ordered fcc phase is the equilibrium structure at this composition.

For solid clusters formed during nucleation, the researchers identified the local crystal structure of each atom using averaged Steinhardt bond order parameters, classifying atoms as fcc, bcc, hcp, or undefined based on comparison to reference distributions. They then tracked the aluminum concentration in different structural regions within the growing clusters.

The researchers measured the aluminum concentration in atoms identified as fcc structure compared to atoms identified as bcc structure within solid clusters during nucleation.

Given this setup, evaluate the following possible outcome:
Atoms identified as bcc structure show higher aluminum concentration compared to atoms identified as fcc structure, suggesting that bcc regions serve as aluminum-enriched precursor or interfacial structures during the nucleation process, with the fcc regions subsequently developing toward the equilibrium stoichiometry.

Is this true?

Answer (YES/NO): NO